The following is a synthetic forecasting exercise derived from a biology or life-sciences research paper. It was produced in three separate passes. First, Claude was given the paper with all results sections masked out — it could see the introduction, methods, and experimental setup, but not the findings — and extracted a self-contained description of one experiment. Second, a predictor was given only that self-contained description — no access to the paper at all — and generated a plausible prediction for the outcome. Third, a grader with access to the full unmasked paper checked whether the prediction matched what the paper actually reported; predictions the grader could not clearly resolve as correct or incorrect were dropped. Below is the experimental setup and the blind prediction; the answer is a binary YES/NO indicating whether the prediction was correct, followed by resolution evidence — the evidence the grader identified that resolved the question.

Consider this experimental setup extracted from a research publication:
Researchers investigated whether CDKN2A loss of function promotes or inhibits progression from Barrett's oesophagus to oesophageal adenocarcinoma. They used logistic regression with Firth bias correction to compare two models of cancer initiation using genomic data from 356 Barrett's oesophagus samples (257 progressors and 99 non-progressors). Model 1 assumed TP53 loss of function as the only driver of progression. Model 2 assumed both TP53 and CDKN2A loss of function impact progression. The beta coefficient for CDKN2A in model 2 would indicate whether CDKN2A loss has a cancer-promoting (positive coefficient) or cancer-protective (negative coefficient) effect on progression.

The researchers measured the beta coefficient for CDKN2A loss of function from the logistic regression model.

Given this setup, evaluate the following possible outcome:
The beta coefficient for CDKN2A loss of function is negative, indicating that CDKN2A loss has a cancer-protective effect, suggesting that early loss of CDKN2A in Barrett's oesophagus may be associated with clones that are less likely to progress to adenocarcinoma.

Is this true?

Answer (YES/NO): YES